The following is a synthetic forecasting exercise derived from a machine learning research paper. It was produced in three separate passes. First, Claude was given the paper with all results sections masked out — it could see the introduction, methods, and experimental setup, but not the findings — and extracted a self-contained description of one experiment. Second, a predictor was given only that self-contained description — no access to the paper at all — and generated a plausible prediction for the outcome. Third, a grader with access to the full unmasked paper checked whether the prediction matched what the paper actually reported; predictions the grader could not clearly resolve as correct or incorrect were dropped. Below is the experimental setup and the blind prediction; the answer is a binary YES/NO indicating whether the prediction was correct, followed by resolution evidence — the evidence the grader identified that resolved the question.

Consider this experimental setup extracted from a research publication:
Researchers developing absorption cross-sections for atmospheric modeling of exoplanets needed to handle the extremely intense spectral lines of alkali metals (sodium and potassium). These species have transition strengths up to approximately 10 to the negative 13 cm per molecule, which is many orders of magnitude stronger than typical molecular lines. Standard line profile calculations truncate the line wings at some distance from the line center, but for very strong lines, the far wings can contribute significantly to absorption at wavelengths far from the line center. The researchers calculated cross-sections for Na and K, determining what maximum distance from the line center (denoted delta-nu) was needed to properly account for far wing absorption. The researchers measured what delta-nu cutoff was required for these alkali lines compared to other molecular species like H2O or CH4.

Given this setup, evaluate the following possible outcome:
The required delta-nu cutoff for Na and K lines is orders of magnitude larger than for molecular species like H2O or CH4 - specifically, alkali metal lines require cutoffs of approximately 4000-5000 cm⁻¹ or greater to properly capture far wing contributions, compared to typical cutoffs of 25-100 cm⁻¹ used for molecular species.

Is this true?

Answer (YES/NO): NO